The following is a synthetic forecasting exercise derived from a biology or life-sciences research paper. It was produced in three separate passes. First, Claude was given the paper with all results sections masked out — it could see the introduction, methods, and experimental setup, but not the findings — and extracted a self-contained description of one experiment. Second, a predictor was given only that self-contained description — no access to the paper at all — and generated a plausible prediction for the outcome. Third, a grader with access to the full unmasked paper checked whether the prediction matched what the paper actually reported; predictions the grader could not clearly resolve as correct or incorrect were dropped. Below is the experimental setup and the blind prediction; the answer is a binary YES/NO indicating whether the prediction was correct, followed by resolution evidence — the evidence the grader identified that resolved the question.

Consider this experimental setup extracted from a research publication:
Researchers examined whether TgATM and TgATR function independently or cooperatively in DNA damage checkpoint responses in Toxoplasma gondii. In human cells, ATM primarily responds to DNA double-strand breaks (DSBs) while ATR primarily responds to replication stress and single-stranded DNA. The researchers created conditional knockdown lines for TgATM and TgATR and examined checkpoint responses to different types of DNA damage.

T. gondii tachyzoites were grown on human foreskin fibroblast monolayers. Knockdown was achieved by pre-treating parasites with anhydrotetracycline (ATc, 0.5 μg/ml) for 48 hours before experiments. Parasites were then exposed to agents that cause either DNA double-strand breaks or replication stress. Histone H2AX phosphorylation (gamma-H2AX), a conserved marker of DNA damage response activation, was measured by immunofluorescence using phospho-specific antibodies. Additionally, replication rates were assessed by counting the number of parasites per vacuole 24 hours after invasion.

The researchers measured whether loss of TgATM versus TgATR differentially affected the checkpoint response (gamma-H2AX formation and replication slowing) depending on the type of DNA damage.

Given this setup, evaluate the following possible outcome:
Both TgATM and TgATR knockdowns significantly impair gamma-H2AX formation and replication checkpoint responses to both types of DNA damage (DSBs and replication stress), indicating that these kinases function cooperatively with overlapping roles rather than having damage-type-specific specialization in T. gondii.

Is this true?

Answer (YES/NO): YES